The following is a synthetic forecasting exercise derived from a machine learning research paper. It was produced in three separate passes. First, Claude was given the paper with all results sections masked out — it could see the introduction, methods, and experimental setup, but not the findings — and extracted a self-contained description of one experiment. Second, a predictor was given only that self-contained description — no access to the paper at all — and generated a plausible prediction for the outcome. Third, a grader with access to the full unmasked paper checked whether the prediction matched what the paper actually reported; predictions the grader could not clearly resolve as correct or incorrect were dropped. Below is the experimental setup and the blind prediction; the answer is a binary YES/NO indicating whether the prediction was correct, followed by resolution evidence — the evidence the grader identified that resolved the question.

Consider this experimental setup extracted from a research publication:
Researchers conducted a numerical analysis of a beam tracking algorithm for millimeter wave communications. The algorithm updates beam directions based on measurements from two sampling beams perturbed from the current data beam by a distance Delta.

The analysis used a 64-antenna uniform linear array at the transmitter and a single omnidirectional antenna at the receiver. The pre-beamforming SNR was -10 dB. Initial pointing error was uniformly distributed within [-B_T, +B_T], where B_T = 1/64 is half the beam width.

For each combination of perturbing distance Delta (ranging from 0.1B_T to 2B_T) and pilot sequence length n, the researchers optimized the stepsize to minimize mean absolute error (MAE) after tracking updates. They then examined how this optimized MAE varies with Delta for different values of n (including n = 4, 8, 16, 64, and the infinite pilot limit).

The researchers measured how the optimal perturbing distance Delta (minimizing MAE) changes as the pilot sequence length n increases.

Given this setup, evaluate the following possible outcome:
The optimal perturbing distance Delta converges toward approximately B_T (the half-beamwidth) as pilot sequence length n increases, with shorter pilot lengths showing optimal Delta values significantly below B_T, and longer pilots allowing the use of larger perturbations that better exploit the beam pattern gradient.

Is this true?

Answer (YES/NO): NO